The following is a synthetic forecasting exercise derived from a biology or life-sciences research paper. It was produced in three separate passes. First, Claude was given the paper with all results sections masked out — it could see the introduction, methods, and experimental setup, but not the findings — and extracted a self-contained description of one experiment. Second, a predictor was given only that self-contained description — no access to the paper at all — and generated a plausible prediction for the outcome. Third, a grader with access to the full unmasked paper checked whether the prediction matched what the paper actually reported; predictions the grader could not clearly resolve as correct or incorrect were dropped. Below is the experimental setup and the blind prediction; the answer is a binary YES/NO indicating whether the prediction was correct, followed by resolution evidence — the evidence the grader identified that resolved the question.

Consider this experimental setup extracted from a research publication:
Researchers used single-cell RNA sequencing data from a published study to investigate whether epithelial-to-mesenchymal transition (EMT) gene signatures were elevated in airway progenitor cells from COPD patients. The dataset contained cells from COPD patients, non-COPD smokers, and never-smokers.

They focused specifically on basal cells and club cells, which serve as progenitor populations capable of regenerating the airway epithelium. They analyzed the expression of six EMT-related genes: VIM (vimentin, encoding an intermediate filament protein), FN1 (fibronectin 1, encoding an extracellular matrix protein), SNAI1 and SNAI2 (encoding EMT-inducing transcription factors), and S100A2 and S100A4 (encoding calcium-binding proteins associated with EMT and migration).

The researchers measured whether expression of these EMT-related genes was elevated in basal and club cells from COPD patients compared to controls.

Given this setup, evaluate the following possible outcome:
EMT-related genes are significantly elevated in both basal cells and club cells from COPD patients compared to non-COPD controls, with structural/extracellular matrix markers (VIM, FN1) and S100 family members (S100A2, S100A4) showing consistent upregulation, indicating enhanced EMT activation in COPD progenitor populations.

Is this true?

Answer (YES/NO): NO